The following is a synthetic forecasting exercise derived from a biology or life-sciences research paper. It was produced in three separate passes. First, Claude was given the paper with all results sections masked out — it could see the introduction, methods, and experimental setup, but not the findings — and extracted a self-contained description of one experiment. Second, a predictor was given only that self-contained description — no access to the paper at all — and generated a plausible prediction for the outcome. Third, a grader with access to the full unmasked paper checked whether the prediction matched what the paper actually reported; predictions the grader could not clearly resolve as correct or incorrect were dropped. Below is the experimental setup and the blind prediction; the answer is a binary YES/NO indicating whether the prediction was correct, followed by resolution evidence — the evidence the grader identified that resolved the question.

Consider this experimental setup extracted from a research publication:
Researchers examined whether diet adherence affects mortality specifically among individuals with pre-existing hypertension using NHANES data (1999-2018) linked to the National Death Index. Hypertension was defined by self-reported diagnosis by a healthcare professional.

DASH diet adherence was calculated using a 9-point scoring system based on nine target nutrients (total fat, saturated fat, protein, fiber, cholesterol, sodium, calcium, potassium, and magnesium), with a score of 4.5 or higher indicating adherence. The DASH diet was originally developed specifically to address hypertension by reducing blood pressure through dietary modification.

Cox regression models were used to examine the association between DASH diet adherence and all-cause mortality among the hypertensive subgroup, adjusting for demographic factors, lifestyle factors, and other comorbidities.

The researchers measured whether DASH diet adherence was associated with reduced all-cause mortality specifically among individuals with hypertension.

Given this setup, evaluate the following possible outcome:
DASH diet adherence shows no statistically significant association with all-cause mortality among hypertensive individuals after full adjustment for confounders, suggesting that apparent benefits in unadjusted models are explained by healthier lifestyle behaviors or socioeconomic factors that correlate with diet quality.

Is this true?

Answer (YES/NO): NO